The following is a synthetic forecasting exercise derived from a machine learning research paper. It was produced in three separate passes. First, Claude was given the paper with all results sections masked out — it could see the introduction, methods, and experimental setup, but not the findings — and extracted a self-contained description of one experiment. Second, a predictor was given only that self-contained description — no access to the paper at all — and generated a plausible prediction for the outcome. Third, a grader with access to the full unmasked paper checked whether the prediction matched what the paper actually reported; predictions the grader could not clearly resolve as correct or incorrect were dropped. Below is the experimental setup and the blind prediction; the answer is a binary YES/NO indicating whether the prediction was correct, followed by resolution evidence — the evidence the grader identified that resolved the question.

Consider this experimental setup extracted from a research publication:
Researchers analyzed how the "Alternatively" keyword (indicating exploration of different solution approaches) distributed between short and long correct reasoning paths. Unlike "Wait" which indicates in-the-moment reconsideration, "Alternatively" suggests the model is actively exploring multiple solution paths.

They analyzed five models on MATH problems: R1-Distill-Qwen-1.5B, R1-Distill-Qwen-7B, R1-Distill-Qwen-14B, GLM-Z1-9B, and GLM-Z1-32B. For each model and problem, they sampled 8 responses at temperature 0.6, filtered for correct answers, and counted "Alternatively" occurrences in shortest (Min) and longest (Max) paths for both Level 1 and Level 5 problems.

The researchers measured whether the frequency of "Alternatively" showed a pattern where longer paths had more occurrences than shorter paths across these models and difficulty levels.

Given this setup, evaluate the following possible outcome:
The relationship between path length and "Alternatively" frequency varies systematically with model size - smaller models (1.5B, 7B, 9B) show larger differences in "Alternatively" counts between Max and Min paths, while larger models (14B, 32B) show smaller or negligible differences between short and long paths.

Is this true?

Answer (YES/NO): NO